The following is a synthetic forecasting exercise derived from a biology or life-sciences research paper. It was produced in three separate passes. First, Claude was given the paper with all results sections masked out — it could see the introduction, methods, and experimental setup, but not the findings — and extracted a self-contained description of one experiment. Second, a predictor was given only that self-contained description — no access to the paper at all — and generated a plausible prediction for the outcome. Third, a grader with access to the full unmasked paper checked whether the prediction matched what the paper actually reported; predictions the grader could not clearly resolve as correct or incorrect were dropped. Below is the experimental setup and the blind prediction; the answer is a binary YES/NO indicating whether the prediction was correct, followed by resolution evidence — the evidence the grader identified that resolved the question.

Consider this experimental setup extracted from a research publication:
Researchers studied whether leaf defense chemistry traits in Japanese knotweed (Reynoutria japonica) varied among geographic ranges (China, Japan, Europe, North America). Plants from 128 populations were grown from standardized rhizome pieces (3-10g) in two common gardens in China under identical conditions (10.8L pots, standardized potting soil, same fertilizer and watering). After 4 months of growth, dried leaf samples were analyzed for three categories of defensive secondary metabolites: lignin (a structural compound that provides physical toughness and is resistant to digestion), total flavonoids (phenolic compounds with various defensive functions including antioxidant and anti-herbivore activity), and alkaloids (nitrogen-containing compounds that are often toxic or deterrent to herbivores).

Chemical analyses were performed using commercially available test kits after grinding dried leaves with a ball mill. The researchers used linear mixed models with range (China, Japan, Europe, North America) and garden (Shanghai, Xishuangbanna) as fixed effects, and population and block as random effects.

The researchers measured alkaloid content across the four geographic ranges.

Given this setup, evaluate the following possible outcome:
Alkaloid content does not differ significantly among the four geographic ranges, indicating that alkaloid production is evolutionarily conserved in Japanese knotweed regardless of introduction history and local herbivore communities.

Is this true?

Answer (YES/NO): YES